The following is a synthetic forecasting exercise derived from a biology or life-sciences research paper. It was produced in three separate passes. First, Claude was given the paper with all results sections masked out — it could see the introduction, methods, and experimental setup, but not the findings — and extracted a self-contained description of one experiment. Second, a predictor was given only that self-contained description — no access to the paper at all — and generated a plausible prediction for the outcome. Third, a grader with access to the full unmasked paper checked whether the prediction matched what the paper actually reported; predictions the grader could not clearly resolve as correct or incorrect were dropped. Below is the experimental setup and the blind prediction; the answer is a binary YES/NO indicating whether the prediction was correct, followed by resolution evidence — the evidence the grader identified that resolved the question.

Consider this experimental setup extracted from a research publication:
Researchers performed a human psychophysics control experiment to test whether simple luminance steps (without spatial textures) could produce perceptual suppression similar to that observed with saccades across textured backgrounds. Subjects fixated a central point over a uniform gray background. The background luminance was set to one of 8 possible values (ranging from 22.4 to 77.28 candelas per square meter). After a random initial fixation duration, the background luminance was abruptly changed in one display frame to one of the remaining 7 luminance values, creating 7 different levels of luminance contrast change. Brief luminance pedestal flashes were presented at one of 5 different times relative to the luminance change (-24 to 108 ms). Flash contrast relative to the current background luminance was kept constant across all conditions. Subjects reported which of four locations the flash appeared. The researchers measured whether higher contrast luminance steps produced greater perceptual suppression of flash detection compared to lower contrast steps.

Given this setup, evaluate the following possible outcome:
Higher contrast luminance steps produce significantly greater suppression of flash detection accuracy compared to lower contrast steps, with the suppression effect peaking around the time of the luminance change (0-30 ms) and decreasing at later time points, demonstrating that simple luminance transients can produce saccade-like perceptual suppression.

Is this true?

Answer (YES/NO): YES